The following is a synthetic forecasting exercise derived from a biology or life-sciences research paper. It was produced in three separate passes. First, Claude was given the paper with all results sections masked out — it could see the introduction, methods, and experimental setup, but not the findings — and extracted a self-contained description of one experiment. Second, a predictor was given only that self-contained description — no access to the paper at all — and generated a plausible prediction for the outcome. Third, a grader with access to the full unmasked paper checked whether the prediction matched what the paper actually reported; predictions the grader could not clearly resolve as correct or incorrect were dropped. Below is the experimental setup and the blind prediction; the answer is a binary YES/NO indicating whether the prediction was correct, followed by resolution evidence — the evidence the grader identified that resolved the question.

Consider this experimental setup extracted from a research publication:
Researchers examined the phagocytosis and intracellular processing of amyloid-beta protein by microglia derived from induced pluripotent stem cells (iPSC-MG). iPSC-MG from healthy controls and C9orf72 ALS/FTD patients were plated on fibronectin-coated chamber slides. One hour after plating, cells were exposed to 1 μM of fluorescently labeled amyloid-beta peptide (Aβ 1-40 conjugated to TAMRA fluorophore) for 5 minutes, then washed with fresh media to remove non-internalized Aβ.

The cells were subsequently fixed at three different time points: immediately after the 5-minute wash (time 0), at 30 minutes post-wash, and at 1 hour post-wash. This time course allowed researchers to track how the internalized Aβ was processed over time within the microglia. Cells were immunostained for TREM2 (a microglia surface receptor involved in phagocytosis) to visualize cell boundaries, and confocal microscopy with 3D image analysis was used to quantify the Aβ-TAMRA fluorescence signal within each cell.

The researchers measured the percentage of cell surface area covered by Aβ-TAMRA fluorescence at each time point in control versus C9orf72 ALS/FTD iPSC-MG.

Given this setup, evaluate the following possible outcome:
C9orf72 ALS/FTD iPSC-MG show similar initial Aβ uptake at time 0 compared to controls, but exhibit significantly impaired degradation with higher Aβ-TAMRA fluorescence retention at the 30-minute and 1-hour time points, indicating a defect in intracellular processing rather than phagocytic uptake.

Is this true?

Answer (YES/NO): YES